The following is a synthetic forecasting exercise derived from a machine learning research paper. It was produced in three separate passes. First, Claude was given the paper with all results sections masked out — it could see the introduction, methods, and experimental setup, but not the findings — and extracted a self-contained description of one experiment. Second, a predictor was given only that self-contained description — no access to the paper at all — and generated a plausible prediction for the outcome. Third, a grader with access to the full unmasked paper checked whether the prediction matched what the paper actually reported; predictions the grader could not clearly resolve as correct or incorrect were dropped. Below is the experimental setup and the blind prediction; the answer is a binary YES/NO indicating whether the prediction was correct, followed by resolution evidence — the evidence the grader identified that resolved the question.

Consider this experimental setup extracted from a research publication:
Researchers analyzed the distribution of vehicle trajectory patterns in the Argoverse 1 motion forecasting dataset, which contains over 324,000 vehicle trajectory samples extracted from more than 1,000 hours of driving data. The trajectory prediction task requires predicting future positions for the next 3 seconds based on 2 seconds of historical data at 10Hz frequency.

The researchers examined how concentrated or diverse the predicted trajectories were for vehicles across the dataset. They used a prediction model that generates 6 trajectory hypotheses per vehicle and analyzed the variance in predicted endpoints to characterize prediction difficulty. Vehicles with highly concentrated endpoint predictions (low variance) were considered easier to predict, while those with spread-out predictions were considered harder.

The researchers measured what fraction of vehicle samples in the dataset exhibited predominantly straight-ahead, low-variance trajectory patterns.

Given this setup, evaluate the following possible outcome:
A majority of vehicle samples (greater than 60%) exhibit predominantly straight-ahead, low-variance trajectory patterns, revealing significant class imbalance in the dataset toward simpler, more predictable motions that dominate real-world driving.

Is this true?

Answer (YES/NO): YES